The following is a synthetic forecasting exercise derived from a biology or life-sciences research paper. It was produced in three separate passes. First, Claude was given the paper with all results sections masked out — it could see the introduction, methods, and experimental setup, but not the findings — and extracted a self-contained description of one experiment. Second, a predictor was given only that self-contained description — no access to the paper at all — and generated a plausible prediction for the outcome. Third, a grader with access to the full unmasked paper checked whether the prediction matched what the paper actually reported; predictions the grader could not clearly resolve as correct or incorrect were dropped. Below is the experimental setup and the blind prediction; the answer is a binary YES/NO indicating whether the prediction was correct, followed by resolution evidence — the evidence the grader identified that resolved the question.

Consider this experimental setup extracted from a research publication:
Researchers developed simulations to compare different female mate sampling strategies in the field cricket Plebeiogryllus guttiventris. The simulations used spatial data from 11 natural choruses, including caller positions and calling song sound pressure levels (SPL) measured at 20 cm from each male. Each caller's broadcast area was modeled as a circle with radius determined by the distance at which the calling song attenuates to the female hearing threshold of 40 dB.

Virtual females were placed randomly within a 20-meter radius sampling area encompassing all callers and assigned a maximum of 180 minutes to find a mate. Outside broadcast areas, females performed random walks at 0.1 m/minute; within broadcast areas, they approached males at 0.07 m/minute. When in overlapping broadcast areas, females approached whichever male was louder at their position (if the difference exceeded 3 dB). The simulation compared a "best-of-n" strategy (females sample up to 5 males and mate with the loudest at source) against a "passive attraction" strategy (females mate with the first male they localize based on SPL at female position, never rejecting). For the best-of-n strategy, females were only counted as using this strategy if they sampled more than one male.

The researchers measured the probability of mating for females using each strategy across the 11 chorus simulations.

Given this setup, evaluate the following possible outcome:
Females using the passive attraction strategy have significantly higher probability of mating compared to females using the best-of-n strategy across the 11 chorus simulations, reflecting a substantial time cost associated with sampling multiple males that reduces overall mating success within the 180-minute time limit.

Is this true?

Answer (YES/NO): YES